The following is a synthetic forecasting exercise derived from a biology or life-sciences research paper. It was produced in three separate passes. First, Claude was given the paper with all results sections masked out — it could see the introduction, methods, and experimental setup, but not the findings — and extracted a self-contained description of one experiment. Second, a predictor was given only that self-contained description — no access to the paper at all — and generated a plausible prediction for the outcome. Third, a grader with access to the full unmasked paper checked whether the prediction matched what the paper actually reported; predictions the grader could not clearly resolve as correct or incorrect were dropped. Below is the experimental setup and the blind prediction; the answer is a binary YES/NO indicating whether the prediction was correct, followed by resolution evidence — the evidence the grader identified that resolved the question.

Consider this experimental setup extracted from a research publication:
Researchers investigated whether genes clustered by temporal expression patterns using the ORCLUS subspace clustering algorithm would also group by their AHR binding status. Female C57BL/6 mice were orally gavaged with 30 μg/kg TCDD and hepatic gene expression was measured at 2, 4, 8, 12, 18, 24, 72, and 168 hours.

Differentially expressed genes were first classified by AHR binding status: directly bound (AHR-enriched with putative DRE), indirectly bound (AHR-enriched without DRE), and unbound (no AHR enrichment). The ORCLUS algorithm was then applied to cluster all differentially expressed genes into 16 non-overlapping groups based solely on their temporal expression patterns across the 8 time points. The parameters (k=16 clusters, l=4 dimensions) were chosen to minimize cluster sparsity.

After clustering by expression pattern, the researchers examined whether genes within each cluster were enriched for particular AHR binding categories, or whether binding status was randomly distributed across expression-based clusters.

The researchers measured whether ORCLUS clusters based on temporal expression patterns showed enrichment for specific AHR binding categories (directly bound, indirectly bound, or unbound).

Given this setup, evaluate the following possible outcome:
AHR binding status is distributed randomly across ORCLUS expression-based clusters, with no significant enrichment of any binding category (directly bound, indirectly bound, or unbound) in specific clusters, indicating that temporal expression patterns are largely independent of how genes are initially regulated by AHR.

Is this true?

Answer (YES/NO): NO